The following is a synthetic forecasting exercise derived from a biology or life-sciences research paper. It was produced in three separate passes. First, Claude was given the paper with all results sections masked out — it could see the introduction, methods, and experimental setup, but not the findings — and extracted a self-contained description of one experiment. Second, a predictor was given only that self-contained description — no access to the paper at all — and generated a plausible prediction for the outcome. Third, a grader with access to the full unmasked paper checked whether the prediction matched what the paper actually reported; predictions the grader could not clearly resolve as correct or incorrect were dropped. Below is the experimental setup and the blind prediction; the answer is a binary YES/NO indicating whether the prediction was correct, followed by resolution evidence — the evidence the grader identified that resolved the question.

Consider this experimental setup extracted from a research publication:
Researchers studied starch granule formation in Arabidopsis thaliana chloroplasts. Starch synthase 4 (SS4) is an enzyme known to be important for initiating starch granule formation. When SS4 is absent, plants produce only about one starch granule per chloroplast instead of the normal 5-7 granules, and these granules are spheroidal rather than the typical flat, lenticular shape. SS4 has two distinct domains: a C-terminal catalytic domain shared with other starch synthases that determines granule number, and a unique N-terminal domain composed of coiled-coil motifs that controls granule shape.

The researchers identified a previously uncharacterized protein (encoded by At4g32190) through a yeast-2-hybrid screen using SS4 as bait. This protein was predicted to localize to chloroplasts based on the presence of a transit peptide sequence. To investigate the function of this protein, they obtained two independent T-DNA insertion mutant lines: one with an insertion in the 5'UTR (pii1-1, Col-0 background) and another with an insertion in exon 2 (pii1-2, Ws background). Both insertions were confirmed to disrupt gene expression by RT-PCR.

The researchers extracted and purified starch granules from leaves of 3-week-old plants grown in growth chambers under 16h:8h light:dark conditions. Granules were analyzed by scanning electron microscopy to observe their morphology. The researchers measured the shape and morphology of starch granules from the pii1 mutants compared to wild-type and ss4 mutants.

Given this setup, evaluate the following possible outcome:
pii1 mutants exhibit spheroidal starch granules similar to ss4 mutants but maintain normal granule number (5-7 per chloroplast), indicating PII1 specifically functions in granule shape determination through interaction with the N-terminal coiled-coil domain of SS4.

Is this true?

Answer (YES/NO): NO